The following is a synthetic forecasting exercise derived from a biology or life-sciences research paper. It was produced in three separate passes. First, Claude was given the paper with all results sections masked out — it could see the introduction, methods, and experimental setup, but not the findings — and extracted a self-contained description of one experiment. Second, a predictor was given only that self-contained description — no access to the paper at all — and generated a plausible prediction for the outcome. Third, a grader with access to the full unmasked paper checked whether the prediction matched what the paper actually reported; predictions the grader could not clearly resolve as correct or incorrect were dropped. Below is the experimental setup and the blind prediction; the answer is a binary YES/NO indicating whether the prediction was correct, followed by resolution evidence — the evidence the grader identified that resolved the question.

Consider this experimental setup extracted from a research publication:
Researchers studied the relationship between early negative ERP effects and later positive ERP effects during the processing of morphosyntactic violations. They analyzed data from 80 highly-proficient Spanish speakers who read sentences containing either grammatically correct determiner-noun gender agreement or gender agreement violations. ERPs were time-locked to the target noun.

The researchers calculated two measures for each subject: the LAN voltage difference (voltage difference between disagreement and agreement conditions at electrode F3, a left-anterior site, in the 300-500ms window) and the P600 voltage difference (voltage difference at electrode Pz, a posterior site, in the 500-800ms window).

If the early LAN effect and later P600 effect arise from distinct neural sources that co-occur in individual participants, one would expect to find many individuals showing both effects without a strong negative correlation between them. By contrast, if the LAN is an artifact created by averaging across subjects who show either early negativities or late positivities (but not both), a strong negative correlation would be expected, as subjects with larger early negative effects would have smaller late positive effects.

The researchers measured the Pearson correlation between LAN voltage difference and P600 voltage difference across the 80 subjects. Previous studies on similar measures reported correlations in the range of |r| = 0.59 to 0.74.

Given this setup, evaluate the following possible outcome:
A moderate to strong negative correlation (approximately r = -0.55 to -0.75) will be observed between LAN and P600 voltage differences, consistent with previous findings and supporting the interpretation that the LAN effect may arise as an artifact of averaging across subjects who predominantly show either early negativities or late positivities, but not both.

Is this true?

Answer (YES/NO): NO